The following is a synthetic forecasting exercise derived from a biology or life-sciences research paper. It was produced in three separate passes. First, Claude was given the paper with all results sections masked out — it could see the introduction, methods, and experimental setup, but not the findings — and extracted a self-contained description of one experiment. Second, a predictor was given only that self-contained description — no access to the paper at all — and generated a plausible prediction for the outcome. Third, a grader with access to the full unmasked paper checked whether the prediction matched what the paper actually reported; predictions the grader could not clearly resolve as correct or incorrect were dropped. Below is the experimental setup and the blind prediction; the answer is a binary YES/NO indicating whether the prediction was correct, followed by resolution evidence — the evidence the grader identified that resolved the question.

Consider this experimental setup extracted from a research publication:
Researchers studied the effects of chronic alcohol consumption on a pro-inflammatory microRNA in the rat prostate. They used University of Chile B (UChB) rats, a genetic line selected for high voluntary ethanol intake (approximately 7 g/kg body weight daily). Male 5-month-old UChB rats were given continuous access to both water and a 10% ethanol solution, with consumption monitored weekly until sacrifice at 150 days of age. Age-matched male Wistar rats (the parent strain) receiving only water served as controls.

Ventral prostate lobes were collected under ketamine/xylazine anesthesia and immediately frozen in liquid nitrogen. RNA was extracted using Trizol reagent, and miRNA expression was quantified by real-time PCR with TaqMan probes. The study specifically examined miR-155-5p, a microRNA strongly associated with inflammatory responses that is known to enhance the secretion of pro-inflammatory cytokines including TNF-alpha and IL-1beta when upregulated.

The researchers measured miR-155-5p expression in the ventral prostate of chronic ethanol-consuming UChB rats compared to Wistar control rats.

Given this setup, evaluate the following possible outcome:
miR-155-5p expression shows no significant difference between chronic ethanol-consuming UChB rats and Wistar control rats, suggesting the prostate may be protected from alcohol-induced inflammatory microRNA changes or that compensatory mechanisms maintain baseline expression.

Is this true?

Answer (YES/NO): YES